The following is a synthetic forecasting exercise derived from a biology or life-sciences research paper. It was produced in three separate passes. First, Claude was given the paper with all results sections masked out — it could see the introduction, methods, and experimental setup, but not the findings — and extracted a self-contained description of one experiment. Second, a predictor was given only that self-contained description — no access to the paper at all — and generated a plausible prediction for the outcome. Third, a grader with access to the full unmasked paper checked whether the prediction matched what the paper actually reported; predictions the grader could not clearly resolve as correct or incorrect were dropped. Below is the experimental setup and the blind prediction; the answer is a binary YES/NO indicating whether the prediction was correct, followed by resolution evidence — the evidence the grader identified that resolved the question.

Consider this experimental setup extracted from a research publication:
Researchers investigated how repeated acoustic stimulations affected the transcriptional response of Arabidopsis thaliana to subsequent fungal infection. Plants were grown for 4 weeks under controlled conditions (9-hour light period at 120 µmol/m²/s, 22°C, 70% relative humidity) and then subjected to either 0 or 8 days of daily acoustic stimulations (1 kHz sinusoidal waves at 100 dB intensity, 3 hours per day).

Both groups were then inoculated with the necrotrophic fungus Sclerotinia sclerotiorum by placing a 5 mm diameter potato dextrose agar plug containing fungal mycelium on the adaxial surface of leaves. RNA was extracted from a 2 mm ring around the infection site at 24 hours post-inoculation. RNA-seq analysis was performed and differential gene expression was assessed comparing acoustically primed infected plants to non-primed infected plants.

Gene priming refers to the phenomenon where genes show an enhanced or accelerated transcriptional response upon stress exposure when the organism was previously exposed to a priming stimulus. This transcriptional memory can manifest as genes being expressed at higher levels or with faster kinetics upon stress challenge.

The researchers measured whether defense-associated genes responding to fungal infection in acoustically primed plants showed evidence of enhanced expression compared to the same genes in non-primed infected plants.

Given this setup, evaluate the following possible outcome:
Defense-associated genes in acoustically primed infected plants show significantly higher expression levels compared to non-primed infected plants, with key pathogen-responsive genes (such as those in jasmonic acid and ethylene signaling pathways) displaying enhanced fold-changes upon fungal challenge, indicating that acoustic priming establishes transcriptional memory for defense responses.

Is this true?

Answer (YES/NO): NO